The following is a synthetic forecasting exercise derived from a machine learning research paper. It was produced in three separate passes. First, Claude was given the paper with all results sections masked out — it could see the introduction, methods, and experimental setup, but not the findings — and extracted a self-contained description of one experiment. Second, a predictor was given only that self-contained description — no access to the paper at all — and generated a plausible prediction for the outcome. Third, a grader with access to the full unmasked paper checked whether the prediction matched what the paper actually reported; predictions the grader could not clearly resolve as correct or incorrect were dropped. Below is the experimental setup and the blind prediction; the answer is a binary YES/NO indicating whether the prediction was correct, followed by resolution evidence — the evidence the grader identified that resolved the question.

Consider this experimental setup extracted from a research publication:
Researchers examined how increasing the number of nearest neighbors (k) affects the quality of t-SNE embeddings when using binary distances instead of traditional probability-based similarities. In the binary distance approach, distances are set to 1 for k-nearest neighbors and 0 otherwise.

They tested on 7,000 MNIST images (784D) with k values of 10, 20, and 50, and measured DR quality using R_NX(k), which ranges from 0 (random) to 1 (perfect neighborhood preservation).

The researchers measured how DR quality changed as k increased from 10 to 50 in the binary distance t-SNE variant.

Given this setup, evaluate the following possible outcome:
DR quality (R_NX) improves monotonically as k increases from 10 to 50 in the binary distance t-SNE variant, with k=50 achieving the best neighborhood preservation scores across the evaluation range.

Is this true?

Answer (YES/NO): YES